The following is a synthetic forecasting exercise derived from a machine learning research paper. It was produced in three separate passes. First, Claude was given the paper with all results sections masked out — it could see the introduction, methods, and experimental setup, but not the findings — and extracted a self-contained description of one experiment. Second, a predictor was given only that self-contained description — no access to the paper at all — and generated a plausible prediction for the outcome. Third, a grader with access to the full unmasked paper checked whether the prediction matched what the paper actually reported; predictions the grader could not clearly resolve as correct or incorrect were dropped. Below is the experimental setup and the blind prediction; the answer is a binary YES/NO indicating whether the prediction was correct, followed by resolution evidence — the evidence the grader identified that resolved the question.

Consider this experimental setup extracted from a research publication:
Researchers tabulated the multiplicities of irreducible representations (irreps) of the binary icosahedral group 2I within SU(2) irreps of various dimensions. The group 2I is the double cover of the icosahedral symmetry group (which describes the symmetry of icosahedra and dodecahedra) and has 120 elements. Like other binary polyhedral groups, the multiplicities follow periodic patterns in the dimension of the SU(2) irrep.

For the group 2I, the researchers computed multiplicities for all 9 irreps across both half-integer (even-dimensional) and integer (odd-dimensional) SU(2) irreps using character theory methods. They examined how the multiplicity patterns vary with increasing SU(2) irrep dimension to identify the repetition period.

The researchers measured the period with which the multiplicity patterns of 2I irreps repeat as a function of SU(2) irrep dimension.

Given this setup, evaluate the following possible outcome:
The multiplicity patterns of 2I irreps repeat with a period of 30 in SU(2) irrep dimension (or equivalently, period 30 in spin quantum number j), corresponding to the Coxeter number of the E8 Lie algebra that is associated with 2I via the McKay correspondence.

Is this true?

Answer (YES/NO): NO